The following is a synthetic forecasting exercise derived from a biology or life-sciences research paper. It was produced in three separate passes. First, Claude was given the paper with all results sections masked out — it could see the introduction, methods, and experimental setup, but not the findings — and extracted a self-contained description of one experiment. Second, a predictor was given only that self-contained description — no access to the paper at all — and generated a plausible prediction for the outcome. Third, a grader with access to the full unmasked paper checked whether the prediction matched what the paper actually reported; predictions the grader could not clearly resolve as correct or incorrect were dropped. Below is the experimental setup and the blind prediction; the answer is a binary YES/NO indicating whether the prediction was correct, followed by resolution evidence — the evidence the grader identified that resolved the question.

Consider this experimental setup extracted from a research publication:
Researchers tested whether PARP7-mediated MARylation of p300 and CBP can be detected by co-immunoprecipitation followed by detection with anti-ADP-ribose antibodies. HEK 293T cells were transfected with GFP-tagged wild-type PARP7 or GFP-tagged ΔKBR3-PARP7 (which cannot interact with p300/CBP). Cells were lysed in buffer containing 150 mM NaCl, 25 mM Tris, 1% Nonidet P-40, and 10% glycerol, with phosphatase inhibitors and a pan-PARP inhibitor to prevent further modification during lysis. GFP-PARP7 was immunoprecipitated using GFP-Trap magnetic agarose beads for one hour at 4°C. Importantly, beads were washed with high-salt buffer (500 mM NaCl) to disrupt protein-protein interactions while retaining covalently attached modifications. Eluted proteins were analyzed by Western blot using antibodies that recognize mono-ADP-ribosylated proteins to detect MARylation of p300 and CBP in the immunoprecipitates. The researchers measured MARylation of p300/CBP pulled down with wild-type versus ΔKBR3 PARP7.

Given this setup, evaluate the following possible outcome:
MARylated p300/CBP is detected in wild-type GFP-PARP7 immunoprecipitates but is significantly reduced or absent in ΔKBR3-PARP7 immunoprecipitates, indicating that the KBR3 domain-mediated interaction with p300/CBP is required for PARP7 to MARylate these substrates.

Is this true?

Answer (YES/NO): YES